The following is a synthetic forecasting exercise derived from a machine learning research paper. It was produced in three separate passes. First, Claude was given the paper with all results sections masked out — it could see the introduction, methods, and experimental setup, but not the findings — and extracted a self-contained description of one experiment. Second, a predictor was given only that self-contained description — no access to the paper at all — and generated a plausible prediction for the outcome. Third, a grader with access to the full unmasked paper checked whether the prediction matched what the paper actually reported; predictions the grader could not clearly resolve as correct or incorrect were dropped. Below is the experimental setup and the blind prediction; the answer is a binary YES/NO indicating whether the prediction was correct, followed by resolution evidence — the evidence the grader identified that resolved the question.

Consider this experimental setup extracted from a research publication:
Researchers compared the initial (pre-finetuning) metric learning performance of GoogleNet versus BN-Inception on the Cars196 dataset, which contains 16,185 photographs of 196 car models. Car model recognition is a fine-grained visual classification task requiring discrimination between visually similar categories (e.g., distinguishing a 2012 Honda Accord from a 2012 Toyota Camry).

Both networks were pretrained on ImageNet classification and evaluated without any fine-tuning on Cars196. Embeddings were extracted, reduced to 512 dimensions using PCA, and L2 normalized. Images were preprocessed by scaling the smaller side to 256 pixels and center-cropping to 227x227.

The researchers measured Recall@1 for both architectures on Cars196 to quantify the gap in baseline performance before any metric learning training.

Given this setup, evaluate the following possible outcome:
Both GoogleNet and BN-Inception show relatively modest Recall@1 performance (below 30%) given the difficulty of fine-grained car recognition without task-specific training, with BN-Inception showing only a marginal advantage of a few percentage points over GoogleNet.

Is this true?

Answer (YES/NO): NO